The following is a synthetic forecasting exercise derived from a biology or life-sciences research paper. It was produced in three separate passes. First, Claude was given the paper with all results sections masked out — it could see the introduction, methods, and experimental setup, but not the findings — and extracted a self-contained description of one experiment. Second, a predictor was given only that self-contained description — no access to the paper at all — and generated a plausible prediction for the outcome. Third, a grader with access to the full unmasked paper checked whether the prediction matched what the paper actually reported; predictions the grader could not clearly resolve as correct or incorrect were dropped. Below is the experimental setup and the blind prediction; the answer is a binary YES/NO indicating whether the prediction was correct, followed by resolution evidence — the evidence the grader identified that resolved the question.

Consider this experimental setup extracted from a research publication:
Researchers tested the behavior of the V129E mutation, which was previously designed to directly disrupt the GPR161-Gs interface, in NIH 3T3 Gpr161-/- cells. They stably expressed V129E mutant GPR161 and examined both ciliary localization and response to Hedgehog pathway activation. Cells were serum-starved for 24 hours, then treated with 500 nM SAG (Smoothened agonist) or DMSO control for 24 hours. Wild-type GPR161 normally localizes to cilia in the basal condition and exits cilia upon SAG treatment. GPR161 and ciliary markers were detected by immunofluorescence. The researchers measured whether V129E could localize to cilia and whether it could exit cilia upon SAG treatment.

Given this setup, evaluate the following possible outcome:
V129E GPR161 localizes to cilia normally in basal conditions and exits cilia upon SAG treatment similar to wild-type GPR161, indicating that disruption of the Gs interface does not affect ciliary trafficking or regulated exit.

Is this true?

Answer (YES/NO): NO